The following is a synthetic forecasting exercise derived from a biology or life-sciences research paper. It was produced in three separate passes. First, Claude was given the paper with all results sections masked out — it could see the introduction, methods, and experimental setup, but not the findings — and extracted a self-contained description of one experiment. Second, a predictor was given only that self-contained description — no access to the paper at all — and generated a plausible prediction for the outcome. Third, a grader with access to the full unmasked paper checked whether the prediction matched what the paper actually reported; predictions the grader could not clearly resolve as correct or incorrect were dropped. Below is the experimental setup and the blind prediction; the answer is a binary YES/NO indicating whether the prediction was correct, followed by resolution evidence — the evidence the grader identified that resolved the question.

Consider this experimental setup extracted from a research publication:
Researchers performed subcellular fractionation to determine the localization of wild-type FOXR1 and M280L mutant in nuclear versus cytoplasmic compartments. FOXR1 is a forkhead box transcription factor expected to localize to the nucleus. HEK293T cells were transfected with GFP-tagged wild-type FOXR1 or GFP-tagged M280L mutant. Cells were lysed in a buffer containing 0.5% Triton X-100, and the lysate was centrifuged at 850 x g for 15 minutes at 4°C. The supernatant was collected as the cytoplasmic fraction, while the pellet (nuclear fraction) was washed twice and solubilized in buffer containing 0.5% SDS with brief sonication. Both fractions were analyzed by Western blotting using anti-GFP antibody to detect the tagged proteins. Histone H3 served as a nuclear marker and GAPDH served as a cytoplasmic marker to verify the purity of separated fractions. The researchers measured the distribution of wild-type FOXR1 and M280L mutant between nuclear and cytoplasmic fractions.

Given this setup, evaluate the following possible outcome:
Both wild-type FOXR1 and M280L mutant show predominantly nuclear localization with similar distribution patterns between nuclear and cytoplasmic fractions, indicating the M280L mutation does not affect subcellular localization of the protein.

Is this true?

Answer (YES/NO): YES